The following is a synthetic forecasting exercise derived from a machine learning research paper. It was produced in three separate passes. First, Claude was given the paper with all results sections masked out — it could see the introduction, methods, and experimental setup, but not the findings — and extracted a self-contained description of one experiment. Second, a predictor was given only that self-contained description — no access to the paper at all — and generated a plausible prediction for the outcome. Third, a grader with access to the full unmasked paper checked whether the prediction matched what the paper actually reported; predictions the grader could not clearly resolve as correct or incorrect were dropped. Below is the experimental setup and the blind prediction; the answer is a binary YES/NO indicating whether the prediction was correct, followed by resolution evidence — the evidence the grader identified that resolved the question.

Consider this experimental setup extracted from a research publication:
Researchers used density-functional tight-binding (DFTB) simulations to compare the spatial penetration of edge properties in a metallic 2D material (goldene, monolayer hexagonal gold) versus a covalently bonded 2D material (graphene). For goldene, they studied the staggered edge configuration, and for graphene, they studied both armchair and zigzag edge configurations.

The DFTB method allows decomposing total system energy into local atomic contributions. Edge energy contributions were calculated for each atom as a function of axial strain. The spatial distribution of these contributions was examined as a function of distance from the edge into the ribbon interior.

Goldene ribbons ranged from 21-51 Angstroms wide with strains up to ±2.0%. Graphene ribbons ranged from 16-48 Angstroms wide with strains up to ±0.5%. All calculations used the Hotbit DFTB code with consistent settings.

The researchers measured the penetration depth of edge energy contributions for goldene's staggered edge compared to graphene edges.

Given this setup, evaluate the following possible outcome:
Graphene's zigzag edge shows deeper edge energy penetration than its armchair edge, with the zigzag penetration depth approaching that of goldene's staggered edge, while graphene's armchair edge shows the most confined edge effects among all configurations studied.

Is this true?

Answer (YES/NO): NO